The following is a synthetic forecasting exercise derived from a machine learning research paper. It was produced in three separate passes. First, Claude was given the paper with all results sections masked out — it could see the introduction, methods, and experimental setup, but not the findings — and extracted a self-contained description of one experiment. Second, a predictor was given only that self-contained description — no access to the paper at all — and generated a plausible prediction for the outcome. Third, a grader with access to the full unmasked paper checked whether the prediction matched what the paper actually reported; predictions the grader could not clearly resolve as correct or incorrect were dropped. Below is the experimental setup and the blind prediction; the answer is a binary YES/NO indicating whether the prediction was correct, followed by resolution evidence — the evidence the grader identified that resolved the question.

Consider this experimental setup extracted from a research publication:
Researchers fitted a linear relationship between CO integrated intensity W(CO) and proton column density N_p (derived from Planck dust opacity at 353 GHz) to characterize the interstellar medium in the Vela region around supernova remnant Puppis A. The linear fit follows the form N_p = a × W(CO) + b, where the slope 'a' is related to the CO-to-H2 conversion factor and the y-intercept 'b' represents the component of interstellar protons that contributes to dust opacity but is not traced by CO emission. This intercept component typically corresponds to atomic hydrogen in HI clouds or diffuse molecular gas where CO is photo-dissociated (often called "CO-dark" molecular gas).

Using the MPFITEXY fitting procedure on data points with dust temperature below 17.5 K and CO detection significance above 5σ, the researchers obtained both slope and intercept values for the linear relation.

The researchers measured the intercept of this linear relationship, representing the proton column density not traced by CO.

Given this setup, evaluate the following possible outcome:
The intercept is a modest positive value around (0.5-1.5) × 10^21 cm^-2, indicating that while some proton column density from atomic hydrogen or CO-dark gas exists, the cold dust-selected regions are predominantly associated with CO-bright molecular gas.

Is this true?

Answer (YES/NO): NO